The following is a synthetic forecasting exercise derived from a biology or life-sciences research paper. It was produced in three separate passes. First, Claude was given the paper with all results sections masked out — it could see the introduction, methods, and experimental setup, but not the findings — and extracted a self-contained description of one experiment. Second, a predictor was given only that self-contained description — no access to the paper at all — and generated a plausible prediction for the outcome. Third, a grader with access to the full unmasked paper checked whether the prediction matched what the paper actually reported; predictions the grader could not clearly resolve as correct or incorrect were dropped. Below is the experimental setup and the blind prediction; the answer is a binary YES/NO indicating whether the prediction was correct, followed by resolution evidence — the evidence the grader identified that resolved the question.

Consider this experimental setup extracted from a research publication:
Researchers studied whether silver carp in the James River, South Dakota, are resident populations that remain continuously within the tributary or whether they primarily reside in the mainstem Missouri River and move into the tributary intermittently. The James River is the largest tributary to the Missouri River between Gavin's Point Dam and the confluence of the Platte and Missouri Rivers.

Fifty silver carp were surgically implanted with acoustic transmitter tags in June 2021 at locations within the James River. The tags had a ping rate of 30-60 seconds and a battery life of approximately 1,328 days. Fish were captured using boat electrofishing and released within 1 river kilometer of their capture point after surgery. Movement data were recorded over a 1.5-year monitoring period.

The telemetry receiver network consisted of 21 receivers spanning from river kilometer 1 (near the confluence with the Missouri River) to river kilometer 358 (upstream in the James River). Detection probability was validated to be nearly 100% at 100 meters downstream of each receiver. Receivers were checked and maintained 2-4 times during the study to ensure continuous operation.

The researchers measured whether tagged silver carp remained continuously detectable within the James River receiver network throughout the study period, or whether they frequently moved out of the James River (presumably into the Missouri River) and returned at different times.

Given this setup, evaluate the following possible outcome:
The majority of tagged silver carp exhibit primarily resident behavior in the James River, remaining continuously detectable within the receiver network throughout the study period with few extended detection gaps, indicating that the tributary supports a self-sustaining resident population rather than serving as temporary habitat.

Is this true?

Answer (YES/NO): YES